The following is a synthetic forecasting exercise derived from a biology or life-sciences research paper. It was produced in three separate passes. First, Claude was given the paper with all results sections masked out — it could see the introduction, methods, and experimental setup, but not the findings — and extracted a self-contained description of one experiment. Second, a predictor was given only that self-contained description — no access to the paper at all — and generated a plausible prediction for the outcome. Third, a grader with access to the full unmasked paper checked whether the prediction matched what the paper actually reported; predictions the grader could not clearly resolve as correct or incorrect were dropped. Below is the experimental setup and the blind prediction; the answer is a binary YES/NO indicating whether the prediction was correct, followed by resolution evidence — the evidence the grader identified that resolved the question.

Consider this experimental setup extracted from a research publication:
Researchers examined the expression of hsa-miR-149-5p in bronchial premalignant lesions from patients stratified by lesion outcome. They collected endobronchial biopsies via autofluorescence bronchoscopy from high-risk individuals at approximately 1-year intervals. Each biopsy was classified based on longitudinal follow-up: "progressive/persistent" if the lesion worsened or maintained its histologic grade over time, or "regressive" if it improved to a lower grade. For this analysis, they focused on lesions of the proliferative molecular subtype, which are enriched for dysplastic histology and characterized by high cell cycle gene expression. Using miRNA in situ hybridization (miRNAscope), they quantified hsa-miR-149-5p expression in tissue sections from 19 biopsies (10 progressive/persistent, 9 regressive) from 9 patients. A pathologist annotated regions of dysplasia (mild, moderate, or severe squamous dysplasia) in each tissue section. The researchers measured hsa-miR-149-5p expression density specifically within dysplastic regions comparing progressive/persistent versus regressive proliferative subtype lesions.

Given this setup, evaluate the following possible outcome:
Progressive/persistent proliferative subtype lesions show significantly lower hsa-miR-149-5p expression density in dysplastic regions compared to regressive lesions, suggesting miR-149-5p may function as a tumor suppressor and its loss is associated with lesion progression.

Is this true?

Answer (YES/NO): NO